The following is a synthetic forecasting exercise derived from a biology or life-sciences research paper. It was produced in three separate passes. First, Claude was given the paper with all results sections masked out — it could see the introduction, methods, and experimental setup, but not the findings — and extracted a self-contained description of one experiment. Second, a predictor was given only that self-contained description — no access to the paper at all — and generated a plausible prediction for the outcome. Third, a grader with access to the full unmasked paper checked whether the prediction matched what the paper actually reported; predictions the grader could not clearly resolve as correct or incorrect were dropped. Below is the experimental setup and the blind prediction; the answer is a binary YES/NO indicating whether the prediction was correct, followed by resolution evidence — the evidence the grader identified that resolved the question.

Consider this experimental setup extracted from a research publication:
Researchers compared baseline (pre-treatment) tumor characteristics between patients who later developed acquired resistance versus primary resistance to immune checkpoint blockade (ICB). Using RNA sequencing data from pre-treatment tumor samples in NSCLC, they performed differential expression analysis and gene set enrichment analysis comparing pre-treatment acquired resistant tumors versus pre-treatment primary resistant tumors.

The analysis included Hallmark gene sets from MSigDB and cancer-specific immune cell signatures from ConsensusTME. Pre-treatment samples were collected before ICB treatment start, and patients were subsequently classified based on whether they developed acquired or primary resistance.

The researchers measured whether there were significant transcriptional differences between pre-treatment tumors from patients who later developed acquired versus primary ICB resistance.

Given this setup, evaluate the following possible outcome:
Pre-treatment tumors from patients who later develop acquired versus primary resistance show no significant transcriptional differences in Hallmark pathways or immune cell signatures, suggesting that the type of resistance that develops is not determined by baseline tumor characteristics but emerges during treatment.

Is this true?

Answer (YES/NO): NO